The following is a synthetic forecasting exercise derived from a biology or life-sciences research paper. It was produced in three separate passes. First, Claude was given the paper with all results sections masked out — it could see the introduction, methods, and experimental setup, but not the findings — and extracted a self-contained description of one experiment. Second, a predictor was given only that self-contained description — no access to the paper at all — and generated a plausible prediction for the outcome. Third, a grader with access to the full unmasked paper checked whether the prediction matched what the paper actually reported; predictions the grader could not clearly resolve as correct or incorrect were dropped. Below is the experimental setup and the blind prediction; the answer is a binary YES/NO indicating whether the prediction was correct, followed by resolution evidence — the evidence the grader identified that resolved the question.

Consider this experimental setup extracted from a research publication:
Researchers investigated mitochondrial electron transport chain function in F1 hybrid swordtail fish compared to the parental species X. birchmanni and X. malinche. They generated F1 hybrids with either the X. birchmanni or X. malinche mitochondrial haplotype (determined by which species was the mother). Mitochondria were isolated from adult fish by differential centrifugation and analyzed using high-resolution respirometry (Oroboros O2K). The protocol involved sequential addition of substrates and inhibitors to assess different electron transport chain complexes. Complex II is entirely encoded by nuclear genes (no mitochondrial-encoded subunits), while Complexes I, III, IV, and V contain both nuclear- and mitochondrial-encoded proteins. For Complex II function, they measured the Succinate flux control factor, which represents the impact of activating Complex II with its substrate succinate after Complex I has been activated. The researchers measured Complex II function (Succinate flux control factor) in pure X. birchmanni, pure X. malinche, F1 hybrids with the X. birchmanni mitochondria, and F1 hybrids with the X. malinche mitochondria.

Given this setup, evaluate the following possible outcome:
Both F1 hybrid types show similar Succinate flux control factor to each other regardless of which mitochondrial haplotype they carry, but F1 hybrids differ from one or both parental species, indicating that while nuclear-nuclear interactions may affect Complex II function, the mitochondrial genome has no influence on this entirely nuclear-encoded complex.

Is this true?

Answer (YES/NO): NO